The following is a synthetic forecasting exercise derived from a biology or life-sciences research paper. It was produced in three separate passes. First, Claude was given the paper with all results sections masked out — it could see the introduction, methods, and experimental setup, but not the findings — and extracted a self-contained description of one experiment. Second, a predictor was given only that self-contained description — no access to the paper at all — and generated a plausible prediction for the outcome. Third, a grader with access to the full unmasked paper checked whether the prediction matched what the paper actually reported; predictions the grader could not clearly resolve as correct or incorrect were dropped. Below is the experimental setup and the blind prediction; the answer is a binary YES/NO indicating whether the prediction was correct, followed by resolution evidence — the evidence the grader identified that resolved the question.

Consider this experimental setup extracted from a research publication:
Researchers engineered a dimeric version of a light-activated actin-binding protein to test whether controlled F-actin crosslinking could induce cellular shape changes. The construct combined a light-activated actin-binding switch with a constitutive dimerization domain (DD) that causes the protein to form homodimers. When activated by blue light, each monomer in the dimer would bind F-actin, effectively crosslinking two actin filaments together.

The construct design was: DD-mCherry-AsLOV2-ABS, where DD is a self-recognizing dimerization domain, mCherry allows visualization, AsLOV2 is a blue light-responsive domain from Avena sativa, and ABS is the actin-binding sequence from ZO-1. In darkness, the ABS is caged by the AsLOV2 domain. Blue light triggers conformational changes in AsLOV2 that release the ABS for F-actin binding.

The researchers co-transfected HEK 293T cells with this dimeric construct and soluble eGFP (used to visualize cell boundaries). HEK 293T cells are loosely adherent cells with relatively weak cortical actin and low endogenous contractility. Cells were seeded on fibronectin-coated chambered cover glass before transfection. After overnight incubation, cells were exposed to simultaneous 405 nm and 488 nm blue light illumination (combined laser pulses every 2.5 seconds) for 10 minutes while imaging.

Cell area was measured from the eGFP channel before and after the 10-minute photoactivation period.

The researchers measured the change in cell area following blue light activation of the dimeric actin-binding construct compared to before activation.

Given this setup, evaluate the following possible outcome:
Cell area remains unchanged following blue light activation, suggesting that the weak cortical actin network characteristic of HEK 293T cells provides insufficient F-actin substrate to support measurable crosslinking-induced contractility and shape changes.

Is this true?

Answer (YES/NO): NO